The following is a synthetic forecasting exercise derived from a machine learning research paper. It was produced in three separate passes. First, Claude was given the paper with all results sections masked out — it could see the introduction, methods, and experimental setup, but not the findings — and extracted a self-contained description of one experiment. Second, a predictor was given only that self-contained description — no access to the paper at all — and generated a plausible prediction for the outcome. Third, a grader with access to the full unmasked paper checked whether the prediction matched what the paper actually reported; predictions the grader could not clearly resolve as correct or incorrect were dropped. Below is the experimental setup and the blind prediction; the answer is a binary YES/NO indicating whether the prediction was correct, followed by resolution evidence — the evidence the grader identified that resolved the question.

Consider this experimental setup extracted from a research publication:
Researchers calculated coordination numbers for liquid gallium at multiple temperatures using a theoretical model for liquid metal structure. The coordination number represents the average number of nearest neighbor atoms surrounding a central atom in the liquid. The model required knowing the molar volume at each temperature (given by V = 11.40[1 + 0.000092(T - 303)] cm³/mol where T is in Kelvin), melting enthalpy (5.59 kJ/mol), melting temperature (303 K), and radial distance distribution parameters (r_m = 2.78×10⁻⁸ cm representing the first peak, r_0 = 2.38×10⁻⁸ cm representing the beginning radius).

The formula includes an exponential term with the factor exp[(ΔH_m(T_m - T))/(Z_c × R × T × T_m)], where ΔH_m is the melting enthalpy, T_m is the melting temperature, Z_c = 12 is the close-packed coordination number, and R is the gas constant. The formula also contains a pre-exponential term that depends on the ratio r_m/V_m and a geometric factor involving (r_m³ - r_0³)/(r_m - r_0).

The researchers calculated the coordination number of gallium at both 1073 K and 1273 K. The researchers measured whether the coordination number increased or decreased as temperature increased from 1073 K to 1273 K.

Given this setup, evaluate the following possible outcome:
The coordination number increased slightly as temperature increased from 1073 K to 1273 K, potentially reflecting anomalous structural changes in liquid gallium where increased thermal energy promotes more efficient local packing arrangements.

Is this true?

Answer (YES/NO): NO